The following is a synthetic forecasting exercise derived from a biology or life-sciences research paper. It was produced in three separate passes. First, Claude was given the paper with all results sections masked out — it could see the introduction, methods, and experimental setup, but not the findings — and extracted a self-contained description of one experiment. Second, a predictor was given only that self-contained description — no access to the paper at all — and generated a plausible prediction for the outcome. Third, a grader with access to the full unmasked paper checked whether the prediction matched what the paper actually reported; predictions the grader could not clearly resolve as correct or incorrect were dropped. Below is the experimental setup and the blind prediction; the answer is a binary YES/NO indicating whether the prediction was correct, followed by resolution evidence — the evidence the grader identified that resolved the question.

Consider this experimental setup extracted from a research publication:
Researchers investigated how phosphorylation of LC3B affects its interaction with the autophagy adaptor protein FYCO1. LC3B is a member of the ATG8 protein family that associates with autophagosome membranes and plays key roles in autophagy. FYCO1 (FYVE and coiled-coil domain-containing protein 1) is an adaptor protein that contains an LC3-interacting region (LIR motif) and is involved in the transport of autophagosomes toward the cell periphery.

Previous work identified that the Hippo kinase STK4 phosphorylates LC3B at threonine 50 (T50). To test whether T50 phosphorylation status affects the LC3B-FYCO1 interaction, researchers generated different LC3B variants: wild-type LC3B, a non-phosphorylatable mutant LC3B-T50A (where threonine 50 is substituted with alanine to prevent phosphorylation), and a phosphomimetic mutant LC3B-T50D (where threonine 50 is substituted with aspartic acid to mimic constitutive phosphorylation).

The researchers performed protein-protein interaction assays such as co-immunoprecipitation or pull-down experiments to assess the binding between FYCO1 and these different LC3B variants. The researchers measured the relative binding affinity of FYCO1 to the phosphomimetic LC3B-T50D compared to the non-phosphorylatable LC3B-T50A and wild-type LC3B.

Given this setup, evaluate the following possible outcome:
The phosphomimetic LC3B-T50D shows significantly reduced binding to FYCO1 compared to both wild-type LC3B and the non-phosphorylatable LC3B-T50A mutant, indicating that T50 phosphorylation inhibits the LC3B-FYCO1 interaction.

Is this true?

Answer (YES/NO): YES